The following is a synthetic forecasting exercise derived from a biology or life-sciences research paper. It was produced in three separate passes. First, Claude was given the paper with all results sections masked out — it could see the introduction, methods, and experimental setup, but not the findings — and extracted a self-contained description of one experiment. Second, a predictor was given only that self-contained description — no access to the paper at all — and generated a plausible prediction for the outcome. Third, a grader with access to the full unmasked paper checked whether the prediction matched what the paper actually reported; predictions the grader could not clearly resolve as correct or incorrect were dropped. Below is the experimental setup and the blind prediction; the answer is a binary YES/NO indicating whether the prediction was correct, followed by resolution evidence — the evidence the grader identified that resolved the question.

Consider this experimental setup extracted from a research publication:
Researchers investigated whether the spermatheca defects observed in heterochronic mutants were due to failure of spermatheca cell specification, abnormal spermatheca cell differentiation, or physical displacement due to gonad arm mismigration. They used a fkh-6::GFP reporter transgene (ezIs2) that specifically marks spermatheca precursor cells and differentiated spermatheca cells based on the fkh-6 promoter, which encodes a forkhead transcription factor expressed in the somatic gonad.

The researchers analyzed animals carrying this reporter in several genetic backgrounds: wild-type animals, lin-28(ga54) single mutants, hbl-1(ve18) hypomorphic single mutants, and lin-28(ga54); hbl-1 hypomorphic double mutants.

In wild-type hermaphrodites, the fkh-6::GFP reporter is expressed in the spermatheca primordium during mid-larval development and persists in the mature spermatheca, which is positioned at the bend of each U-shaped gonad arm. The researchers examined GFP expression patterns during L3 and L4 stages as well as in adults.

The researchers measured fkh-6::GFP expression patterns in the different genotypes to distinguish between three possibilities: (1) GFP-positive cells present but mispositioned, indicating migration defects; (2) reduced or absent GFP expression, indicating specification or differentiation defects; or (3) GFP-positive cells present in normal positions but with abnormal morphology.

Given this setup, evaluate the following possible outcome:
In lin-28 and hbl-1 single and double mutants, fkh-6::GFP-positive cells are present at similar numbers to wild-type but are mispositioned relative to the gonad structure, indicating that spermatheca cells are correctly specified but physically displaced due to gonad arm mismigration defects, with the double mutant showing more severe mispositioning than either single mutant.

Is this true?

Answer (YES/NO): NO